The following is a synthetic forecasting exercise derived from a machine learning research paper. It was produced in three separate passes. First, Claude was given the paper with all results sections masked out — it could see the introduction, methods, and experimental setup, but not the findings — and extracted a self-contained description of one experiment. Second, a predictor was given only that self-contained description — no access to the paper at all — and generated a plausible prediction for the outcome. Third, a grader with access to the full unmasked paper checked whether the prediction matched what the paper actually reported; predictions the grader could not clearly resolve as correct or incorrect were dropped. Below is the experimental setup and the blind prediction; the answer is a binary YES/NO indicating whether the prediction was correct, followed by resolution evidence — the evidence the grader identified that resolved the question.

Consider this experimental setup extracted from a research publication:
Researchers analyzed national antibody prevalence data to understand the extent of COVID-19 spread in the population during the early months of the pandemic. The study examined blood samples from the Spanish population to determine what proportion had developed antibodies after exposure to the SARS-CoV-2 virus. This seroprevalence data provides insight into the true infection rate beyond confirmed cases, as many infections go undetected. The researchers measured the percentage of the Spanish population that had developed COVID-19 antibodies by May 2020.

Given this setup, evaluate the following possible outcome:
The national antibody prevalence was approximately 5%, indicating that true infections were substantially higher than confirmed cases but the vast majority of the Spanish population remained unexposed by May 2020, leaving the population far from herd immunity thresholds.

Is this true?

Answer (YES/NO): YES